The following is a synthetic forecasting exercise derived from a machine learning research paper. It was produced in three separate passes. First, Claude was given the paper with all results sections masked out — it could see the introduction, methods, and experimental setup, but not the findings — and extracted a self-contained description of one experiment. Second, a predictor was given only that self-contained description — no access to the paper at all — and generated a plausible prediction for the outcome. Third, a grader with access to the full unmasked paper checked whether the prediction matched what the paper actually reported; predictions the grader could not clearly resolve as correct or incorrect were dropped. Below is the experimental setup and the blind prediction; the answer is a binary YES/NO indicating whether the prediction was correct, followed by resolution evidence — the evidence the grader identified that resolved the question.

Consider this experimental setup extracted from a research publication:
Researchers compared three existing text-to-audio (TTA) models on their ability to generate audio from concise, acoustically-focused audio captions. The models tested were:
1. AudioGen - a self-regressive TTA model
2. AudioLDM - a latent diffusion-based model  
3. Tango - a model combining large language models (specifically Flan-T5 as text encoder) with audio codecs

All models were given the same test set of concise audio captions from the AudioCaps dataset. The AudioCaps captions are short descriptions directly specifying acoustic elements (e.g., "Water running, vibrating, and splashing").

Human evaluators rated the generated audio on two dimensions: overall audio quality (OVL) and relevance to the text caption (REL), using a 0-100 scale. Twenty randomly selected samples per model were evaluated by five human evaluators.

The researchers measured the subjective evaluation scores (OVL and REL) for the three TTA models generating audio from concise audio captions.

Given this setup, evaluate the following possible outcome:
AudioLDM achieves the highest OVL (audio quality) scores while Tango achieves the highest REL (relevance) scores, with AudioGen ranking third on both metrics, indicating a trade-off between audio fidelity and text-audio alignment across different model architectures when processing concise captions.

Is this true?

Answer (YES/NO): NO